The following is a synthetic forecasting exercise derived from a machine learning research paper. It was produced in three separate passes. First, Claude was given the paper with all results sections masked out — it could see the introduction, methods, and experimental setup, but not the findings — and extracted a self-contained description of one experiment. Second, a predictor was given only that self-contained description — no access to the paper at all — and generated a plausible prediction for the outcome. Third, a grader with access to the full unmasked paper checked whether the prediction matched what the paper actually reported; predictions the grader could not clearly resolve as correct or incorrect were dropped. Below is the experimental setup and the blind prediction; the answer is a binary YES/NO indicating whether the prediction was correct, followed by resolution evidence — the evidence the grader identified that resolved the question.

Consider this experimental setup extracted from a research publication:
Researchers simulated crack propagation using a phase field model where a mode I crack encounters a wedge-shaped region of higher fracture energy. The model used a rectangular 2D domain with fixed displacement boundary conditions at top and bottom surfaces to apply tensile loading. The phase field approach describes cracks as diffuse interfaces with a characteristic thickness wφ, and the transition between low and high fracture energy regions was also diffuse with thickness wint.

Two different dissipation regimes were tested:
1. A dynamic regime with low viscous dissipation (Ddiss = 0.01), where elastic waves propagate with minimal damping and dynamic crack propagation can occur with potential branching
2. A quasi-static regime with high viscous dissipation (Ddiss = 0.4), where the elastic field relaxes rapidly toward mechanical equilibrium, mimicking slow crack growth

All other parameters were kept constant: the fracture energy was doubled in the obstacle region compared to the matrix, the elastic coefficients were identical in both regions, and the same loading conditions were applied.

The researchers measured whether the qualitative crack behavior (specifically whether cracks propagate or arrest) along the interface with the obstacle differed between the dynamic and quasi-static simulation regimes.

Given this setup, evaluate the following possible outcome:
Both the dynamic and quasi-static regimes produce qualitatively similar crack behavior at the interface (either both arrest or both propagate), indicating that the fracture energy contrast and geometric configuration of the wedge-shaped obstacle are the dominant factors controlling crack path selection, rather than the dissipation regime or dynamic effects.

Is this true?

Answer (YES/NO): YES